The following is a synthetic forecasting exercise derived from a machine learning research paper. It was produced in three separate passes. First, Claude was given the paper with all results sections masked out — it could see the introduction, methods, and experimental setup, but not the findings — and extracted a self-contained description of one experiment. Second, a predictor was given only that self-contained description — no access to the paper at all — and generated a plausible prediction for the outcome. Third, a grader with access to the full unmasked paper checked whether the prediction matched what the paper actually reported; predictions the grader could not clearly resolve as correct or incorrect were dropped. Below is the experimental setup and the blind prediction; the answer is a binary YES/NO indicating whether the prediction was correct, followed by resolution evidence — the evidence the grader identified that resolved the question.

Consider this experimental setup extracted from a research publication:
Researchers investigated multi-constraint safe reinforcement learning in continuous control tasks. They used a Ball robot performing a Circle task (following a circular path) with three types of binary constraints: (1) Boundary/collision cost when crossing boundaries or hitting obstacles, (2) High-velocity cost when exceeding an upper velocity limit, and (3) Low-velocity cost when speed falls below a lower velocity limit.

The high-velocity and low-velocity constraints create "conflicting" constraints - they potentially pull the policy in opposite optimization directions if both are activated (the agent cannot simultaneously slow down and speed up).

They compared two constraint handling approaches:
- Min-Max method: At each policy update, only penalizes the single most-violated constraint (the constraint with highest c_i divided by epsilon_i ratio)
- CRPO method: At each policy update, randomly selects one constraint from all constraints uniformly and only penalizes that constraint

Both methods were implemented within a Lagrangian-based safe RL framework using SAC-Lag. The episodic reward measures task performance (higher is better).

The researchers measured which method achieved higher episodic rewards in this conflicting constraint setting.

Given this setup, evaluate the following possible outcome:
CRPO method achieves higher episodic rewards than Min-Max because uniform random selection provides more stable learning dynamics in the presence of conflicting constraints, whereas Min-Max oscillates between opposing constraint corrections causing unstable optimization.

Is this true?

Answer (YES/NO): NO